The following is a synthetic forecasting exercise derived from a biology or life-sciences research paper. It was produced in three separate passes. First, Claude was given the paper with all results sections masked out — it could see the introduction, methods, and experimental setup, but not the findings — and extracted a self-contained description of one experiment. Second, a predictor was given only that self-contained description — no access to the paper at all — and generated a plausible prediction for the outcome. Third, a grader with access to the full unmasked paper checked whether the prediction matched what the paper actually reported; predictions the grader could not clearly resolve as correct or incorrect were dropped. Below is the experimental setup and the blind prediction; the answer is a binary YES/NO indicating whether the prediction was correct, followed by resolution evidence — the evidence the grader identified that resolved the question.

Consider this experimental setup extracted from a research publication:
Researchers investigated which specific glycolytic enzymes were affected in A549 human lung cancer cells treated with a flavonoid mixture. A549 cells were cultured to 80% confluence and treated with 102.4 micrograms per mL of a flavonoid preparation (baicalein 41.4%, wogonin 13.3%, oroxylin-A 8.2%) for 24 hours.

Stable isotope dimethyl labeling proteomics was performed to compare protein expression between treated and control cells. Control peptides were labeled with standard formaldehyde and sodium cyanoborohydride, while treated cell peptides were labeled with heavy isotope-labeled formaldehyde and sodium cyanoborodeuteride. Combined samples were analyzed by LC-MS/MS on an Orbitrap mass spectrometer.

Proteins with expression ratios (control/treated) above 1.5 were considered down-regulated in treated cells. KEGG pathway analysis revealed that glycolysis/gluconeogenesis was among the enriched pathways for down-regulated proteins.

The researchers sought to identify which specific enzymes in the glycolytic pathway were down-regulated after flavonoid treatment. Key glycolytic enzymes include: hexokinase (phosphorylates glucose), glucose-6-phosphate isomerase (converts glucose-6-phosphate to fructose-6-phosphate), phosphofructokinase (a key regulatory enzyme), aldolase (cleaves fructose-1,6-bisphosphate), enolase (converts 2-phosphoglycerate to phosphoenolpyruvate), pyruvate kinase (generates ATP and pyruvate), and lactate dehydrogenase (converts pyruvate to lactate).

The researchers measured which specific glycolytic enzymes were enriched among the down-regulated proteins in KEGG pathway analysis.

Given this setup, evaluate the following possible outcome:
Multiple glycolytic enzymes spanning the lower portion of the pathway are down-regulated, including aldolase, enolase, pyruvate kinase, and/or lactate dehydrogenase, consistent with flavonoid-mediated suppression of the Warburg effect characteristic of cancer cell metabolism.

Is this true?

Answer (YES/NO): YES